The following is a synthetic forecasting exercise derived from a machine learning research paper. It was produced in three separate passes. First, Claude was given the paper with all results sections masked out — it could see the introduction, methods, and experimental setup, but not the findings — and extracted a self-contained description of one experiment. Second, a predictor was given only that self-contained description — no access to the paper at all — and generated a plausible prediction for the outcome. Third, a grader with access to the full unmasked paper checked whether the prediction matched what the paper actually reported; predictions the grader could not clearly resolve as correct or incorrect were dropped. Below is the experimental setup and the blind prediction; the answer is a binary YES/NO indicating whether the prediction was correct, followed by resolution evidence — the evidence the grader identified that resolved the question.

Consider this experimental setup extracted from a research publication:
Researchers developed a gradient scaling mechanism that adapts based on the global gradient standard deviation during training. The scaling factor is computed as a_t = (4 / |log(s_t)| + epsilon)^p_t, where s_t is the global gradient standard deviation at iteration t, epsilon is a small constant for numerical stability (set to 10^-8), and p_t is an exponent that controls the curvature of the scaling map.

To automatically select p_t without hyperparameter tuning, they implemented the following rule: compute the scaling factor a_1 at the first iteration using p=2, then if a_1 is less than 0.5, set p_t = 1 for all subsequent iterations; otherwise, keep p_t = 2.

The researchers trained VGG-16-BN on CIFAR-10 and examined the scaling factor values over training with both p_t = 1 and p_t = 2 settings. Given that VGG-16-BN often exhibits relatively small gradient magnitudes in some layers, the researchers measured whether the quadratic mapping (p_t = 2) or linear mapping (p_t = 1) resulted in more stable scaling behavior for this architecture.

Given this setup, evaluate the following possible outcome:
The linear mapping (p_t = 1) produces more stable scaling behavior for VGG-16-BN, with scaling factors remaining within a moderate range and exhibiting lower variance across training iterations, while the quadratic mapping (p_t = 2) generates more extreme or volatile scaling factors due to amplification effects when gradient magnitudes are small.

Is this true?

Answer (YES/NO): NO